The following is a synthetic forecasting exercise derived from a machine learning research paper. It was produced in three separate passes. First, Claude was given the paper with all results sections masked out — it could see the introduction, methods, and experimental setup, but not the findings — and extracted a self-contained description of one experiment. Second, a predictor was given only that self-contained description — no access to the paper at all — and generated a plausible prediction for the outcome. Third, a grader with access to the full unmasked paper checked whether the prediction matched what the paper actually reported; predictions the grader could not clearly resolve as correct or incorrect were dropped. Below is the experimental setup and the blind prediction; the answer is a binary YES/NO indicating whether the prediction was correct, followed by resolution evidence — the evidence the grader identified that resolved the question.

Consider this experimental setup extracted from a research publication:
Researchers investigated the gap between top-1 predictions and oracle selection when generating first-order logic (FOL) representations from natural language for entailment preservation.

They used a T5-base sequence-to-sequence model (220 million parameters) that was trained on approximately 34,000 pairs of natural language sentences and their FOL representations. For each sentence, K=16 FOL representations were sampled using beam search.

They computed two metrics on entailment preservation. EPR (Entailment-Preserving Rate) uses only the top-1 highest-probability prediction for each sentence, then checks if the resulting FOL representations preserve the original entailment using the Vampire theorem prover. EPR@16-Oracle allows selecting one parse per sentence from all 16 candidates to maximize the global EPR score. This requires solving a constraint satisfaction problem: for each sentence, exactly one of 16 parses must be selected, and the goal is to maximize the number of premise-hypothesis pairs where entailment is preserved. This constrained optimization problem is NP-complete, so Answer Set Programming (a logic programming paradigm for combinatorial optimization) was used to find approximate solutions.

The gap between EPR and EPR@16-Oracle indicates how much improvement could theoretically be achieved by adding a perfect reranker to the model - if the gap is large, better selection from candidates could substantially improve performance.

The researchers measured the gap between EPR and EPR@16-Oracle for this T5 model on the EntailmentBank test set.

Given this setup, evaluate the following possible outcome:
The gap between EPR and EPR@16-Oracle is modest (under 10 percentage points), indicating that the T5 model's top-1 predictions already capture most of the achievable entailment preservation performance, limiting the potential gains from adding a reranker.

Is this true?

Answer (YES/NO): NO